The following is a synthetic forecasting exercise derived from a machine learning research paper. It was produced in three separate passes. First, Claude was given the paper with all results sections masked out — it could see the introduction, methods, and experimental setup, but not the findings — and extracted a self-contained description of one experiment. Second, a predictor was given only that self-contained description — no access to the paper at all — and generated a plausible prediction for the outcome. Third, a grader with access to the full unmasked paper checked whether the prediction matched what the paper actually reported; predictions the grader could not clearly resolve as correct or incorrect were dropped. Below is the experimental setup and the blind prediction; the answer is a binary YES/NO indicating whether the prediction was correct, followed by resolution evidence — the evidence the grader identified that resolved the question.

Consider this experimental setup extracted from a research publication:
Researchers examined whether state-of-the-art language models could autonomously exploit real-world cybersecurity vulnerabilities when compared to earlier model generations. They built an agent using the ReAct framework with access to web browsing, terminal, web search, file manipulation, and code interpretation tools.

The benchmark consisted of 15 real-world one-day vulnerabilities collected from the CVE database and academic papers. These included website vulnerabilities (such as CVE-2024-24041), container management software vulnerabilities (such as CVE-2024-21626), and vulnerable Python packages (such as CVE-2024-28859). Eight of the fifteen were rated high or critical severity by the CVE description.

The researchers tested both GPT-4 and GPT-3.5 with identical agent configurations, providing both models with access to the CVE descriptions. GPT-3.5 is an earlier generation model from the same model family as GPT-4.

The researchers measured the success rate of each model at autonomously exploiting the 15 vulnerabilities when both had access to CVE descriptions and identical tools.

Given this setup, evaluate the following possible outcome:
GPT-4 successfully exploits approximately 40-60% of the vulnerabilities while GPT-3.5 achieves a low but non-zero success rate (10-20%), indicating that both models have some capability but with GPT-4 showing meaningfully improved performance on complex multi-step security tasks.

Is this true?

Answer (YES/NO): NO